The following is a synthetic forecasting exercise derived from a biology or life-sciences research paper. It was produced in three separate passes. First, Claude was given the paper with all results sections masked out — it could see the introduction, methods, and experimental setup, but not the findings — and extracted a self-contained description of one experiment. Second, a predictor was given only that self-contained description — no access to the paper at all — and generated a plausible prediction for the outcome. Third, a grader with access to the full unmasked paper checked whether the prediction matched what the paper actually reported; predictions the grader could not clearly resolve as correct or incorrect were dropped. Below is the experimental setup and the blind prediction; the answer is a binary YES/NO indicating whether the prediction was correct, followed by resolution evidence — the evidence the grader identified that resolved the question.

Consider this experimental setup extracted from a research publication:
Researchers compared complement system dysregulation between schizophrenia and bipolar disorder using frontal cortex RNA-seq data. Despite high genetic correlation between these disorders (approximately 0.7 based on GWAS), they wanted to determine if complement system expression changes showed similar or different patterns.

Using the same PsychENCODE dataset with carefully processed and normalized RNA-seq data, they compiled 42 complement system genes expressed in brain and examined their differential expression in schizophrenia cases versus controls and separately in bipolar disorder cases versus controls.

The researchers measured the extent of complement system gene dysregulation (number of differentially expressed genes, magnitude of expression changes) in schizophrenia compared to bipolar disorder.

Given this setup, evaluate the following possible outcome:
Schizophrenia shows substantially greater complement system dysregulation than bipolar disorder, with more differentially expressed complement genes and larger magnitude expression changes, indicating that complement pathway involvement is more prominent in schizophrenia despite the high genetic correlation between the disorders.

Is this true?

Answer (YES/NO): YES